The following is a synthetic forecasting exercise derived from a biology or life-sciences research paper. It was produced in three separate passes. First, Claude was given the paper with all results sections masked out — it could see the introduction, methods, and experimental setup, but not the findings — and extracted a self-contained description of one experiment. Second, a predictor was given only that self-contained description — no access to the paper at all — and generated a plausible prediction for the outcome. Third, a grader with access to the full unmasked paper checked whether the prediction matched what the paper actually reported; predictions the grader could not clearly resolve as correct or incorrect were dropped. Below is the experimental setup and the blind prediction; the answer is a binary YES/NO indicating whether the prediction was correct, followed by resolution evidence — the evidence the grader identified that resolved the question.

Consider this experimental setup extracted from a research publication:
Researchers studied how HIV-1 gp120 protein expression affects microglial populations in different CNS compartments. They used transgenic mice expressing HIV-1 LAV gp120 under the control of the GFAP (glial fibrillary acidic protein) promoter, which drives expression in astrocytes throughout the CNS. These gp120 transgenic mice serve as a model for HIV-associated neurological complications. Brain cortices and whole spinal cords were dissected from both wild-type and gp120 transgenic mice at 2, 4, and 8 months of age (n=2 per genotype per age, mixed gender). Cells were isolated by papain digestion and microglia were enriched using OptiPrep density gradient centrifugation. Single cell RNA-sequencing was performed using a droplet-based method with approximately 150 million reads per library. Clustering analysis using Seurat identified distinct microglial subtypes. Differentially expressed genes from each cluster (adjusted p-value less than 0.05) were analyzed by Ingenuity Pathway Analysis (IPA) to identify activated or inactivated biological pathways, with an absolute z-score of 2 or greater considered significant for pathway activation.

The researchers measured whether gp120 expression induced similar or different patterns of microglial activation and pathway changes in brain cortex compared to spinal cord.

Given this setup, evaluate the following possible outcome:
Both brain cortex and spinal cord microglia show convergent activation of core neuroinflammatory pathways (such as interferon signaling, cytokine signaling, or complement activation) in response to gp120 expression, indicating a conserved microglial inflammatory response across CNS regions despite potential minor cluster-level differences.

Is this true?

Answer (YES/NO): NO